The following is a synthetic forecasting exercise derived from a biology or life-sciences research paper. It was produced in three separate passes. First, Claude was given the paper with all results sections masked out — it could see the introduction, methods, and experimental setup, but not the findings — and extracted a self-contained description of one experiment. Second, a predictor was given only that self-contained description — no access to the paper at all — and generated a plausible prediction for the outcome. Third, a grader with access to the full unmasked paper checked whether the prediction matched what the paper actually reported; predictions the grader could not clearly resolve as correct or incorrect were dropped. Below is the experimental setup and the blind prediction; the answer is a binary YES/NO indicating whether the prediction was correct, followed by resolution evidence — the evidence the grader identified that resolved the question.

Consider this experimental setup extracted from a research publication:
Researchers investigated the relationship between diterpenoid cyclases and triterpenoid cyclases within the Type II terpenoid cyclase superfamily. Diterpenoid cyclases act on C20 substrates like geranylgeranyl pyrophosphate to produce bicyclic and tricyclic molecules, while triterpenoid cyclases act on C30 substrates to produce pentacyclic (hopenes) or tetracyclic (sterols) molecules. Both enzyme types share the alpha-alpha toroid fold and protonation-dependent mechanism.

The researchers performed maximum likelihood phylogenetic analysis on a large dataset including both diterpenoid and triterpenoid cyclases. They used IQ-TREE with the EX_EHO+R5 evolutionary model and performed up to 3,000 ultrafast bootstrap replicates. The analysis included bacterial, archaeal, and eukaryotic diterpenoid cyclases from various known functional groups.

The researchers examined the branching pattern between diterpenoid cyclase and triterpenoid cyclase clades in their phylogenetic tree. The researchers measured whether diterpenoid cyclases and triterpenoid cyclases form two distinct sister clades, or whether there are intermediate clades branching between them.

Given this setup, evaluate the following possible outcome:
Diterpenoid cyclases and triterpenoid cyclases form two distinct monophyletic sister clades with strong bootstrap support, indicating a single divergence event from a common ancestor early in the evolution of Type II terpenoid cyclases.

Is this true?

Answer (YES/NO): NO